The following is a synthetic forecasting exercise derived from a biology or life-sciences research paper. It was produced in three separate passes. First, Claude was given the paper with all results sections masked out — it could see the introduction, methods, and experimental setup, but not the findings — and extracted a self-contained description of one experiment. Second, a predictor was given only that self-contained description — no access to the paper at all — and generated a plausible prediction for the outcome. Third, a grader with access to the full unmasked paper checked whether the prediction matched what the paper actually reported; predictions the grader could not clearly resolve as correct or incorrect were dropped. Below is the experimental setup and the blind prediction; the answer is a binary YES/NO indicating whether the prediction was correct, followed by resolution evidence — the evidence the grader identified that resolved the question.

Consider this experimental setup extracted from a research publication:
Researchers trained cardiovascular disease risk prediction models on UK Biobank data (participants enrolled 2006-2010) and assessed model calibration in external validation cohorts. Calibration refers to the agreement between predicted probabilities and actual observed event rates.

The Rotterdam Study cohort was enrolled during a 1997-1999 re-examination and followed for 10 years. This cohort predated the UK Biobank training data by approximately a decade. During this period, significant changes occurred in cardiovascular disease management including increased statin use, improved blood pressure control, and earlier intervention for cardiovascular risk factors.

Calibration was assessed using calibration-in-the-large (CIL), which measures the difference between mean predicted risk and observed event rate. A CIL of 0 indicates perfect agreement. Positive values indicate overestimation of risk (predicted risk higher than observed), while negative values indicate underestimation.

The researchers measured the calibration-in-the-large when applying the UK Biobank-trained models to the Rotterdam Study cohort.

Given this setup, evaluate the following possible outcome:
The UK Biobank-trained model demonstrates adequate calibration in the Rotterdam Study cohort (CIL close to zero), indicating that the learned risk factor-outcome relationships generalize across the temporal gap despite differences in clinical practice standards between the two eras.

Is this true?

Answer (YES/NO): YES